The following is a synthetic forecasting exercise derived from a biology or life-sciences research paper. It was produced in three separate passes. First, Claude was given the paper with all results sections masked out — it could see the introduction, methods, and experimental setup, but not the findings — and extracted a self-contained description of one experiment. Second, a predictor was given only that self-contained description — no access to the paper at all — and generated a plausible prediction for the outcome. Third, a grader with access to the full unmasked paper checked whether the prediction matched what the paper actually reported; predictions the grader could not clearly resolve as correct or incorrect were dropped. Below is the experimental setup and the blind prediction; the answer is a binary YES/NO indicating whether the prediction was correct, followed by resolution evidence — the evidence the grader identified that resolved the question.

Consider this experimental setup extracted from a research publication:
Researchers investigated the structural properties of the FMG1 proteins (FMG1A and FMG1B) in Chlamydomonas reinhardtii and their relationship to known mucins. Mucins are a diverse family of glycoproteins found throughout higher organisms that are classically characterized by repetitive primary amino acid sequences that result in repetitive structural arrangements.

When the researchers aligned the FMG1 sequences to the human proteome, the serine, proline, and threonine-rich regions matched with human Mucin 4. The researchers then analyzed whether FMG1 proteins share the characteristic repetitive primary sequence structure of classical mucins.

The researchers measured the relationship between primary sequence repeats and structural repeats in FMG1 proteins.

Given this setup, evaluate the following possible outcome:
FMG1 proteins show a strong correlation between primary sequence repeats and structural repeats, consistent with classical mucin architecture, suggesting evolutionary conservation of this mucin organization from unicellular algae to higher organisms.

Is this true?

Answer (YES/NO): NO